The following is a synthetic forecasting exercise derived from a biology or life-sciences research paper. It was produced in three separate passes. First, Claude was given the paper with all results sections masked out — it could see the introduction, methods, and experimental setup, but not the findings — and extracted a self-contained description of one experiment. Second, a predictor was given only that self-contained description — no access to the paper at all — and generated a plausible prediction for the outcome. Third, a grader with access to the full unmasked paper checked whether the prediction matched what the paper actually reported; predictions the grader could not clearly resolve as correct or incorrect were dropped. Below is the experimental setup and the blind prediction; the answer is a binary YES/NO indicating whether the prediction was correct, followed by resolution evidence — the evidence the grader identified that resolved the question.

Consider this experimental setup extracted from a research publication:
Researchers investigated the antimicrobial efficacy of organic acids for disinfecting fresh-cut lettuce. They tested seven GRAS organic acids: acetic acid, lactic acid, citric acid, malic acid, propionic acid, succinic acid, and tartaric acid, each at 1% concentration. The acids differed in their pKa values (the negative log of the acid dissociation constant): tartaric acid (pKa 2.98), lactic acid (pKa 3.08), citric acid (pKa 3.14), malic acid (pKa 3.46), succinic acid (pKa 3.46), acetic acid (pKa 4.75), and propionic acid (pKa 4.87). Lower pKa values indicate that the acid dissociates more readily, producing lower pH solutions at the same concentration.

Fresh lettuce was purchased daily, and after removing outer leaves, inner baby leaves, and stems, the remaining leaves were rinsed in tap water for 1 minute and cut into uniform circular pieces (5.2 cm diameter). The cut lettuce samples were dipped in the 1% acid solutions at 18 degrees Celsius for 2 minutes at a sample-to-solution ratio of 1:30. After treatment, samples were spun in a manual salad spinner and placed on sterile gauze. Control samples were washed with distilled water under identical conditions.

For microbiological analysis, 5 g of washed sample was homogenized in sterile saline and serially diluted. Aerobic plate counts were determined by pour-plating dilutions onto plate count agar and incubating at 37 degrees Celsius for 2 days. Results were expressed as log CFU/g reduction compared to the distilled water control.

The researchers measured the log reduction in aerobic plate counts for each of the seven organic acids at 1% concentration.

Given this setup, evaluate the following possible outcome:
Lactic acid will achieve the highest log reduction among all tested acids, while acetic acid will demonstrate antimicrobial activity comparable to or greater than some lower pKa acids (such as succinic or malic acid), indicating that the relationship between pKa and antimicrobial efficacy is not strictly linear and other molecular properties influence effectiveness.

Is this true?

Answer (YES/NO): YES